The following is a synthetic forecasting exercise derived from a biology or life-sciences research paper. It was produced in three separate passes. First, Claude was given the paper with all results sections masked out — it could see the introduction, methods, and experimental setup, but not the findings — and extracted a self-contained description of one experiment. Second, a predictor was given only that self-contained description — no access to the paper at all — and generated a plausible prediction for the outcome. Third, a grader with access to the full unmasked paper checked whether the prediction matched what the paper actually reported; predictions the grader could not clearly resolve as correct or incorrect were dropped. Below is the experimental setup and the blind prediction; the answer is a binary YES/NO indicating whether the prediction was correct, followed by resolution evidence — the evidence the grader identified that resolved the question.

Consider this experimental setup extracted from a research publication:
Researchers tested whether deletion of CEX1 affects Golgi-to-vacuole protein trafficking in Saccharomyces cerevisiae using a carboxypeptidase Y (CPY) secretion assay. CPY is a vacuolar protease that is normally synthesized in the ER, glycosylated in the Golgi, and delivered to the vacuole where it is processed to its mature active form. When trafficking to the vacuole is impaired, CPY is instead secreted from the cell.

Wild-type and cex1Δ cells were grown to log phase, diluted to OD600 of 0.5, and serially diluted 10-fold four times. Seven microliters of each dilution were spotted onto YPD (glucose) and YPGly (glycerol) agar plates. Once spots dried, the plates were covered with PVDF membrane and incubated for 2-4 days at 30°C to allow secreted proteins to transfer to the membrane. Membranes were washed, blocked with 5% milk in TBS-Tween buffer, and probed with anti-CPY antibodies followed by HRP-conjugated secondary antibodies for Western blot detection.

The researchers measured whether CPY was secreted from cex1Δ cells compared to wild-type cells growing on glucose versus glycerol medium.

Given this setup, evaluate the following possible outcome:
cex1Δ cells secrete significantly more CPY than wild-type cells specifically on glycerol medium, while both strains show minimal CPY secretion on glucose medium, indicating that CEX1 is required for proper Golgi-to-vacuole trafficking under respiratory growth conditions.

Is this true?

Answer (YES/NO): NO